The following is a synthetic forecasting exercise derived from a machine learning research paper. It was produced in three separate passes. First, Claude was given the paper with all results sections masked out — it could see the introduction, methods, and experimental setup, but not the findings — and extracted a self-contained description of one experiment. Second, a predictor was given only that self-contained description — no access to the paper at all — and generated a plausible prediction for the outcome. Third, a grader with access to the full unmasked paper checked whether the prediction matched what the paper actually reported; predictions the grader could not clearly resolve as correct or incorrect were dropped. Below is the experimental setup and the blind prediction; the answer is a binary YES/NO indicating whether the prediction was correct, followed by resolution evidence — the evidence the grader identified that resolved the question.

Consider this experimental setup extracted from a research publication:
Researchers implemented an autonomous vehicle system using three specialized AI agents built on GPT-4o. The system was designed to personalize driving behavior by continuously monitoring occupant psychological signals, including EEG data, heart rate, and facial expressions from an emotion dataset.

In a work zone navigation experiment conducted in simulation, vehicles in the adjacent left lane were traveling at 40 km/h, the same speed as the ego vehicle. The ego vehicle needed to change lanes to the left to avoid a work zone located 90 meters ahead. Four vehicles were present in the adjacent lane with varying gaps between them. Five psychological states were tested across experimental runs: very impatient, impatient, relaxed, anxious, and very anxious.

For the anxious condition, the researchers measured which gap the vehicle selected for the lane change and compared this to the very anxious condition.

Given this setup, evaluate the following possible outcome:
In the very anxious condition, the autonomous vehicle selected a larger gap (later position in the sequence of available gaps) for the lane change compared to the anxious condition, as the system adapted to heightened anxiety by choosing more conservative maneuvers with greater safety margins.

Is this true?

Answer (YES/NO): YES